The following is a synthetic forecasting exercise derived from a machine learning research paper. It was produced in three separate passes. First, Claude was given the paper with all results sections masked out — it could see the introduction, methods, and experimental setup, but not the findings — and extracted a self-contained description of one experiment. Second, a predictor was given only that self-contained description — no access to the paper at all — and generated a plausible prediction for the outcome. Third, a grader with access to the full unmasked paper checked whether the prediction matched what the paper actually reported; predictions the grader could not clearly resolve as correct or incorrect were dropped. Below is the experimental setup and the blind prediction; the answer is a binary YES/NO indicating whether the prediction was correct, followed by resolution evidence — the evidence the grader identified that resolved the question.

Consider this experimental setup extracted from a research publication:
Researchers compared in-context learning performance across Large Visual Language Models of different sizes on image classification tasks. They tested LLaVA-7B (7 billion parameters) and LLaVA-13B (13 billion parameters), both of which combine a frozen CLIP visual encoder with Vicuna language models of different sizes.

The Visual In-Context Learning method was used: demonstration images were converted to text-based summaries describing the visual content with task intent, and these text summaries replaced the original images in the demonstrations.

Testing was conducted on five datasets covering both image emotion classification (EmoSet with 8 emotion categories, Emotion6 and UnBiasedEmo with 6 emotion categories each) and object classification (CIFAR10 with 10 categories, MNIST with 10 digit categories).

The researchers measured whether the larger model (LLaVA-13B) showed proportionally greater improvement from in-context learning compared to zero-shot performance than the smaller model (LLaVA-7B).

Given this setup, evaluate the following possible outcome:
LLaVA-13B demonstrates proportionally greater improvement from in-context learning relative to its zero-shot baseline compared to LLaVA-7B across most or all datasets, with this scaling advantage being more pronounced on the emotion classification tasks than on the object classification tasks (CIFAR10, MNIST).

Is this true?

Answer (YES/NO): NO